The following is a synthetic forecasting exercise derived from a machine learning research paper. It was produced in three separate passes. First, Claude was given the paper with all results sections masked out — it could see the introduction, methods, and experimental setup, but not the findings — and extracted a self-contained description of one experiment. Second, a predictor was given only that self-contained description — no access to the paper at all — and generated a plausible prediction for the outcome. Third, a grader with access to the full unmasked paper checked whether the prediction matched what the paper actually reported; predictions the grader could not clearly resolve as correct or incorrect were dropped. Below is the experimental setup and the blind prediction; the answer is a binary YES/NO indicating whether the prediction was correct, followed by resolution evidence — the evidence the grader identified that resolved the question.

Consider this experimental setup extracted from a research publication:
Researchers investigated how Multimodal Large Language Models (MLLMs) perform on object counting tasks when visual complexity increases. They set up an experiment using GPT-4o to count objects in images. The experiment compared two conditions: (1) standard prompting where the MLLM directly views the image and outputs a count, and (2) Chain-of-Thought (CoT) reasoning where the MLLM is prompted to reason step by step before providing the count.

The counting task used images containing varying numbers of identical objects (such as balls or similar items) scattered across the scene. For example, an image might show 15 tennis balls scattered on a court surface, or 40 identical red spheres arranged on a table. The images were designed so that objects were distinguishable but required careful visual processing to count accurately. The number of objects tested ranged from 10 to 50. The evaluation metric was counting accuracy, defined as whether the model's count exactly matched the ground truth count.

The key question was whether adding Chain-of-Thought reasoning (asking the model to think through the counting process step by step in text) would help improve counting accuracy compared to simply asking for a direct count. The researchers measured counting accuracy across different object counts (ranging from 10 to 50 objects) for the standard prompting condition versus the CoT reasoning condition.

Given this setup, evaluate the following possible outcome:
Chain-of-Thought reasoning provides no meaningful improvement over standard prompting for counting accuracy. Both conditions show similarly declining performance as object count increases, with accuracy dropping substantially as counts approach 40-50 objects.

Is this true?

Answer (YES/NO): NO